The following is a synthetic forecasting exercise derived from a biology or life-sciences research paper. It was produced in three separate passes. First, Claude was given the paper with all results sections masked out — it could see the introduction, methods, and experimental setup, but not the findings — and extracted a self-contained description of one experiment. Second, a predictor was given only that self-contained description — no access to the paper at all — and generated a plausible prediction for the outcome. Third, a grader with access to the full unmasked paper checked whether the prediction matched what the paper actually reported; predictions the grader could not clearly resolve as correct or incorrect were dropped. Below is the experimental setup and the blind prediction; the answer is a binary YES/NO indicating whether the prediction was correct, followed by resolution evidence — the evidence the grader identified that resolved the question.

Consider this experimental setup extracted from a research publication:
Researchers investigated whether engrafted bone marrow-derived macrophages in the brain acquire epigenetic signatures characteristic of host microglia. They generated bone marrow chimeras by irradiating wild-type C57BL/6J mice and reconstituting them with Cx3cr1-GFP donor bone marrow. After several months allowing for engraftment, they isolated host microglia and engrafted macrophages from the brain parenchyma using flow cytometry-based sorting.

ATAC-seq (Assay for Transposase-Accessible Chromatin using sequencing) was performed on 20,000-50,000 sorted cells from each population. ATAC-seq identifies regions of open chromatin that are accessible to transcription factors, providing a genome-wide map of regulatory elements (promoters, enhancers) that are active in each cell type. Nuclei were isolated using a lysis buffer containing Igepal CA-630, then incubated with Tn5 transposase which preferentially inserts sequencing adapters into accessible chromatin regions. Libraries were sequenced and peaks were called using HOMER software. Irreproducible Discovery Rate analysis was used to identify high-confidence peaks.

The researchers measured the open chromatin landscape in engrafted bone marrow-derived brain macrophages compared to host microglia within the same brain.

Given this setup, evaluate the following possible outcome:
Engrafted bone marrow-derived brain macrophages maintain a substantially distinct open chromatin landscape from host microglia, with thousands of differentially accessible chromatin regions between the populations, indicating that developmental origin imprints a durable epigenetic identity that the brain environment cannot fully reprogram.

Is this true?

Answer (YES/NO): YES